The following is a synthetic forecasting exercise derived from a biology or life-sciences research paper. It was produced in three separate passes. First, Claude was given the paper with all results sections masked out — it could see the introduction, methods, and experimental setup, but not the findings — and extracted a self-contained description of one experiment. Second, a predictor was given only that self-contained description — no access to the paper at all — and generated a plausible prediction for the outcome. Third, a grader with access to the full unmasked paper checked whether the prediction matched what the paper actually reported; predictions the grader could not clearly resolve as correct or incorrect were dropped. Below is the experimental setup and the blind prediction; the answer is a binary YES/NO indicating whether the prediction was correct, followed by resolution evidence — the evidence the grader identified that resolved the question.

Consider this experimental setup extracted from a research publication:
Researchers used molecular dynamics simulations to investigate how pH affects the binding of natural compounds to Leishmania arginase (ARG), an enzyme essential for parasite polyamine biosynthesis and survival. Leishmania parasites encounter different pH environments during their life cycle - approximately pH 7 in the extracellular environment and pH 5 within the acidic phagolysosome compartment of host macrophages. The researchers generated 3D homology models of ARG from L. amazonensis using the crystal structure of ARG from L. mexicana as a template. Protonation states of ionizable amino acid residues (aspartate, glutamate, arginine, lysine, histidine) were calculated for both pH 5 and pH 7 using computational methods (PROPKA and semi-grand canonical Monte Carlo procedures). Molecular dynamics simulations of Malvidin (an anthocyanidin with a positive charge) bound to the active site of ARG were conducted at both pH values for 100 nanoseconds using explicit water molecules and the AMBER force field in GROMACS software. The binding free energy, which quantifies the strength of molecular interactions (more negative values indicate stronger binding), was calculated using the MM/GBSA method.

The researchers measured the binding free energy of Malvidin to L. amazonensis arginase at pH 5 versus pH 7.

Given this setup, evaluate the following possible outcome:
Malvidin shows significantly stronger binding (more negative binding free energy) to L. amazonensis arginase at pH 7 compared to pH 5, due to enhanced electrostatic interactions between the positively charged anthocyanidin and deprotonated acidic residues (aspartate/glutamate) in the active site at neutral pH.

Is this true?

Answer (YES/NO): NO